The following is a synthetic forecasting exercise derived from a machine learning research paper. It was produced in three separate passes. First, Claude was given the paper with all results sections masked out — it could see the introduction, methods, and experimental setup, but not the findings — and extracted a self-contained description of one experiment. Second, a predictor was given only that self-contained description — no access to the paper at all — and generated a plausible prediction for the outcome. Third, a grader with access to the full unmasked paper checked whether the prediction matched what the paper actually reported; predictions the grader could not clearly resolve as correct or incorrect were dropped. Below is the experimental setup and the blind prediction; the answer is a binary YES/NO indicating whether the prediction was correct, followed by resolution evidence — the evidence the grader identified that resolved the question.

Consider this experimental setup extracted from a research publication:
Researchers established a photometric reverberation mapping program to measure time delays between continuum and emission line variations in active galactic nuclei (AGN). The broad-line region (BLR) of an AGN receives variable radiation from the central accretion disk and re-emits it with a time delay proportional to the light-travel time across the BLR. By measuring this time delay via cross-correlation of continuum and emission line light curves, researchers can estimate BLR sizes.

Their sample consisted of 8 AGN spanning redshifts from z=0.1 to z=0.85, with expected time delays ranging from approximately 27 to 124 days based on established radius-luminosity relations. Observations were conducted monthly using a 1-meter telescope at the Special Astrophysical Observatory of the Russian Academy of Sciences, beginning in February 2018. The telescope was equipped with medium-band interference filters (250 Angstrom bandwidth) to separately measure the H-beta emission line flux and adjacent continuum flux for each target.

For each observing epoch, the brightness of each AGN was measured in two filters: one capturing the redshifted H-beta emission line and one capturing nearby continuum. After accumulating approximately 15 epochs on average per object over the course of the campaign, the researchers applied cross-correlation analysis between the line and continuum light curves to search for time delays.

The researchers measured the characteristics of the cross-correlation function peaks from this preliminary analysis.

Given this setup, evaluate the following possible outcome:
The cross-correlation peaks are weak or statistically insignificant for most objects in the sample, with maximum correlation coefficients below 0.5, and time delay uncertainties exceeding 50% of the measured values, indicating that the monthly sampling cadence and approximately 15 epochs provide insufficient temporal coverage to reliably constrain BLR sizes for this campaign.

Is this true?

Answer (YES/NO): NO